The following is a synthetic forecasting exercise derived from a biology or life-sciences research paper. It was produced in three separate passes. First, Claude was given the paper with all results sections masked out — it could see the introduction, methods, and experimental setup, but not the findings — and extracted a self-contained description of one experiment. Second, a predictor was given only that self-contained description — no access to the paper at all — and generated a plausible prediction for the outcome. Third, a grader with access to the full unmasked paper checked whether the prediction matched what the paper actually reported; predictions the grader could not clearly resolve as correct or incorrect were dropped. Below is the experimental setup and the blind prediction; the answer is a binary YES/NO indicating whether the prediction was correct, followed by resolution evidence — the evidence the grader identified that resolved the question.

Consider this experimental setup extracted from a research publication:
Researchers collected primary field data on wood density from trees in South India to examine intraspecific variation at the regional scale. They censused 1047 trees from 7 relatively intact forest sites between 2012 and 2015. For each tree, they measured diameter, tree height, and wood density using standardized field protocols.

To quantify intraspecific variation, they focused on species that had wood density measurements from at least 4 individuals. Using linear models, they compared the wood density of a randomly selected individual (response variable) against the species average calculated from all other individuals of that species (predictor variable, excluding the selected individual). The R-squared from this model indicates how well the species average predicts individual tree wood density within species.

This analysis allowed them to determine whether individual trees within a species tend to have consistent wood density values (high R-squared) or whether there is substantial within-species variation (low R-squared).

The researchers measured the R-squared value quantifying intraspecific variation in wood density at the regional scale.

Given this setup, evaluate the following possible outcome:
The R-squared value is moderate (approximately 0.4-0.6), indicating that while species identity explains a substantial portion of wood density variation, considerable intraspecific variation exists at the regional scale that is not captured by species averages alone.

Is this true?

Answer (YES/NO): NO